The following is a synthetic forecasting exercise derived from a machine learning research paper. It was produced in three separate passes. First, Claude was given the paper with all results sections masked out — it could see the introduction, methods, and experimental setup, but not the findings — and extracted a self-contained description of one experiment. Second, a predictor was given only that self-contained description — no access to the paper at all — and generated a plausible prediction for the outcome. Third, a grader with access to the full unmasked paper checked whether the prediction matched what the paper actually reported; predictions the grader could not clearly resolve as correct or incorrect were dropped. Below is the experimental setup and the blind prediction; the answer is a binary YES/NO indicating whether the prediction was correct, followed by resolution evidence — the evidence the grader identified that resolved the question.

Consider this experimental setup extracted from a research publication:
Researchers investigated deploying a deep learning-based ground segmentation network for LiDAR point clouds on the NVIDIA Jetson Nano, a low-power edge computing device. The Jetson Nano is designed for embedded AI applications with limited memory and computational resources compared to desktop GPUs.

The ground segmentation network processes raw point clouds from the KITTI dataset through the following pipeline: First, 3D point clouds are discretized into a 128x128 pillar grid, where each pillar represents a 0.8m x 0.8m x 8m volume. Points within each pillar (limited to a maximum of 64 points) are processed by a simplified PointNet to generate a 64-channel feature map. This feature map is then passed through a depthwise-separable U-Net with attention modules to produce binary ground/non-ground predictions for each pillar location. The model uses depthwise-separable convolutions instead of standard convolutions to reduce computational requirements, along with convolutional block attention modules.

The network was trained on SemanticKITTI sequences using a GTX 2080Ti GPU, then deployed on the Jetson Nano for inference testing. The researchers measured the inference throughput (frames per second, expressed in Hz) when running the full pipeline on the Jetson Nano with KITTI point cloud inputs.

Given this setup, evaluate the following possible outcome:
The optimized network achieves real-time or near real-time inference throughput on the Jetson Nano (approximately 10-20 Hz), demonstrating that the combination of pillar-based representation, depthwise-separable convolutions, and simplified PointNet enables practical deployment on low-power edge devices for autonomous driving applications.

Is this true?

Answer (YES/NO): NO